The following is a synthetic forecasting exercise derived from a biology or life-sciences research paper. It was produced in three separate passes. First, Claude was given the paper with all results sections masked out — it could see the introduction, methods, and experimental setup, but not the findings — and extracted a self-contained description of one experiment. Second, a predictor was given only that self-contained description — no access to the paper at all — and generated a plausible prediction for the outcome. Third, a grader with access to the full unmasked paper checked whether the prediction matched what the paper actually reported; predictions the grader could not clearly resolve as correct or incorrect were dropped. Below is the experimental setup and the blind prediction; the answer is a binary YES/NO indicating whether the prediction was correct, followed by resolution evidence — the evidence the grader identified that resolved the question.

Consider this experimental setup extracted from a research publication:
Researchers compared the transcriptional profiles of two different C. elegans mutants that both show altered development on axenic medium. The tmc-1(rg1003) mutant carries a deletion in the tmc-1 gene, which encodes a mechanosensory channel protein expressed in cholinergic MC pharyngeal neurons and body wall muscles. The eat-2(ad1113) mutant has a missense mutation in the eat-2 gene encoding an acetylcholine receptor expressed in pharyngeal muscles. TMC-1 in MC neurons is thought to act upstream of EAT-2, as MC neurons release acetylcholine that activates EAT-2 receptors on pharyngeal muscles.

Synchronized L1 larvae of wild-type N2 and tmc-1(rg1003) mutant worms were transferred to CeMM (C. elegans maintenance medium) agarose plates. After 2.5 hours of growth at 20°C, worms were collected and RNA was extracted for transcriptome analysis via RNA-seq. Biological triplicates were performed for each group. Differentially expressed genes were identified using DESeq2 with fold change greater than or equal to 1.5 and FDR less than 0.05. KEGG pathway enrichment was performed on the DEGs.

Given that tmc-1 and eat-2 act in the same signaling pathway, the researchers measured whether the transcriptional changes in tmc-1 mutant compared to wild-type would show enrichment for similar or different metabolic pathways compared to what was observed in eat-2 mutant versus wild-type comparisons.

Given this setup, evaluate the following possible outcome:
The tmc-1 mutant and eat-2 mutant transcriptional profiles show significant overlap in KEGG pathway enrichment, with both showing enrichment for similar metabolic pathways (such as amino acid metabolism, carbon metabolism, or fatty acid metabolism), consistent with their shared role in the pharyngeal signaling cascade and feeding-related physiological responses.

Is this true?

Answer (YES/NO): YES